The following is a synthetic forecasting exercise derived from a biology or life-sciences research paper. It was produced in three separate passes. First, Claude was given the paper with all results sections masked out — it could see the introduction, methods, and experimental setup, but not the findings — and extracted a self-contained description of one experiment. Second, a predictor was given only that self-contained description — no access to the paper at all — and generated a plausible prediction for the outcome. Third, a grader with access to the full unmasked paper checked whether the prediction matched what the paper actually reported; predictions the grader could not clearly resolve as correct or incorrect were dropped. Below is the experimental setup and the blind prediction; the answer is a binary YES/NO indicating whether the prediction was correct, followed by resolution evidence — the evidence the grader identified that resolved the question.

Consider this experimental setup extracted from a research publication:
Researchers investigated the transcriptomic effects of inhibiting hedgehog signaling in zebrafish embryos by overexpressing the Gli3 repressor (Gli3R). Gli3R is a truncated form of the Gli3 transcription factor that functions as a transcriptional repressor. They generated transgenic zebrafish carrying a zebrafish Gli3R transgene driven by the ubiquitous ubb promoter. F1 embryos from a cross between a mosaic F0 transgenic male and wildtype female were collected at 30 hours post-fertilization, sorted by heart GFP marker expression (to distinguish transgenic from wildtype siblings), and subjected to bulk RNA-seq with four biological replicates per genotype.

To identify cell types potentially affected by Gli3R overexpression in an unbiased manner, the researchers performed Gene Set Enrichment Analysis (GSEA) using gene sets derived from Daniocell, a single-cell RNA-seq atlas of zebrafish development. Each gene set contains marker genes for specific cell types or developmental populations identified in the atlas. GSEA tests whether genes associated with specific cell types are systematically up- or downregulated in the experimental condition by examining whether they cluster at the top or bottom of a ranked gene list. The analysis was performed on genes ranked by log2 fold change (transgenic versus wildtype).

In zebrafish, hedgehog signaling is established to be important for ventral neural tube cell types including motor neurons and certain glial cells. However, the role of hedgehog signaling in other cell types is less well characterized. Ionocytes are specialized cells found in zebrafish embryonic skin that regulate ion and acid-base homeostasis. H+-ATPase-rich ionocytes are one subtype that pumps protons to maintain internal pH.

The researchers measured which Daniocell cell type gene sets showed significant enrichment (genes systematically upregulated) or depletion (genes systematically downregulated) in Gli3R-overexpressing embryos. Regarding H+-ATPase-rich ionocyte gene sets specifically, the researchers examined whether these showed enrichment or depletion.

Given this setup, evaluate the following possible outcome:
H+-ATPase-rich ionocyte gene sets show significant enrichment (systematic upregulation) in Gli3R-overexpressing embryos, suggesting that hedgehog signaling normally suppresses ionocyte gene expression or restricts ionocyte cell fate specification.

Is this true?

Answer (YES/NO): NO